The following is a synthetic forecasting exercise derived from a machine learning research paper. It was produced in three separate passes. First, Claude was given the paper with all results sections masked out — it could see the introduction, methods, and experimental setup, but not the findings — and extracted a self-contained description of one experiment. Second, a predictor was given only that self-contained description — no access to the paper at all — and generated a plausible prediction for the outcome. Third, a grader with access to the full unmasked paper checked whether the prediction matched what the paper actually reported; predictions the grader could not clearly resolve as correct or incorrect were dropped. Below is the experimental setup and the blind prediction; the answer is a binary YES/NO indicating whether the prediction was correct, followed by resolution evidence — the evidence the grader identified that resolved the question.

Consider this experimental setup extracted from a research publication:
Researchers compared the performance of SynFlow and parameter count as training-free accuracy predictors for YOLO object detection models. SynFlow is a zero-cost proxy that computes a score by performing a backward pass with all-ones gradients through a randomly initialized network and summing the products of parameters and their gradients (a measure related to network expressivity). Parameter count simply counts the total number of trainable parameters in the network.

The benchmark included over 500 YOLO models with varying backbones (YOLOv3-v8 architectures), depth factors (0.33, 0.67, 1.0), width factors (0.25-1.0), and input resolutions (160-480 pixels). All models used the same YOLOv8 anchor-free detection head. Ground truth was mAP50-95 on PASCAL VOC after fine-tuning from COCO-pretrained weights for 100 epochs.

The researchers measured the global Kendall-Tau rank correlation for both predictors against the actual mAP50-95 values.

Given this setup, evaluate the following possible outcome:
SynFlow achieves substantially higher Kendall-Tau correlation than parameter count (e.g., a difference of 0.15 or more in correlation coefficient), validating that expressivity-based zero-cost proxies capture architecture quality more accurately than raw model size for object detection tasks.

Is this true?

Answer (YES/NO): NO